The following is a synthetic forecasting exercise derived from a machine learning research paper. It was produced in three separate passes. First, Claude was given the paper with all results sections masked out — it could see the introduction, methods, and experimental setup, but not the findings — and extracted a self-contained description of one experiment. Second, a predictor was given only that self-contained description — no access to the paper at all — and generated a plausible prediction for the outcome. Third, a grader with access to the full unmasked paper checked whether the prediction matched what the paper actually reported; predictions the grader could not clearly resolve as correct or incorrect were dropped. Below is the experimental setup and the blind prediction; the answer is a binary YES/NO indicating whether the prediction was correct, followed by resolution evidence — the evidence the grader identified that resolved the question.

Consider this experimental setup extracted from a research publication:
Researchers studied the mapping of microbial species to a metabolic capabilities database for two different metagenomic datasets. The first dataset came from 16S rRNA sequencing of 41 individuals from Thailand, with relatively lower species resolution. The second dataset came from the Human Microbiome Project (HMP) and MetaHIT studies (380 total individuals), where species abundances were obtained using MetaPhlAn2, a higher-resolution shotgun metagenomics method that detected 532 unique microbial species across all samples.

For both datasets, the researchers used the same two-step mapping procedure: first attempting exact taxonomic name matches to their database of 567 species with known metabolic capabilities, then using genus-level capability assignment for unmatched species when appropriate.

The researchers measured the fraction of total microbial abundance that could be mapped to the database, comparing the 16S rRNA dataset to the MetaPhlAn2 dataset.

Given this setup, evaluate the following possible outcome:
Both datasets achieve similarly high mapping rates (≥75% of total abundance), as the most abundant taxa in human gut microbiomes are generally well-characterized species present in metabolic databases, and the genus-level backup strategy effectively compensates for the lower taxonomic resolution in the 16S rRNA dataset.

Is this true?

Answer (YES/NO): NO